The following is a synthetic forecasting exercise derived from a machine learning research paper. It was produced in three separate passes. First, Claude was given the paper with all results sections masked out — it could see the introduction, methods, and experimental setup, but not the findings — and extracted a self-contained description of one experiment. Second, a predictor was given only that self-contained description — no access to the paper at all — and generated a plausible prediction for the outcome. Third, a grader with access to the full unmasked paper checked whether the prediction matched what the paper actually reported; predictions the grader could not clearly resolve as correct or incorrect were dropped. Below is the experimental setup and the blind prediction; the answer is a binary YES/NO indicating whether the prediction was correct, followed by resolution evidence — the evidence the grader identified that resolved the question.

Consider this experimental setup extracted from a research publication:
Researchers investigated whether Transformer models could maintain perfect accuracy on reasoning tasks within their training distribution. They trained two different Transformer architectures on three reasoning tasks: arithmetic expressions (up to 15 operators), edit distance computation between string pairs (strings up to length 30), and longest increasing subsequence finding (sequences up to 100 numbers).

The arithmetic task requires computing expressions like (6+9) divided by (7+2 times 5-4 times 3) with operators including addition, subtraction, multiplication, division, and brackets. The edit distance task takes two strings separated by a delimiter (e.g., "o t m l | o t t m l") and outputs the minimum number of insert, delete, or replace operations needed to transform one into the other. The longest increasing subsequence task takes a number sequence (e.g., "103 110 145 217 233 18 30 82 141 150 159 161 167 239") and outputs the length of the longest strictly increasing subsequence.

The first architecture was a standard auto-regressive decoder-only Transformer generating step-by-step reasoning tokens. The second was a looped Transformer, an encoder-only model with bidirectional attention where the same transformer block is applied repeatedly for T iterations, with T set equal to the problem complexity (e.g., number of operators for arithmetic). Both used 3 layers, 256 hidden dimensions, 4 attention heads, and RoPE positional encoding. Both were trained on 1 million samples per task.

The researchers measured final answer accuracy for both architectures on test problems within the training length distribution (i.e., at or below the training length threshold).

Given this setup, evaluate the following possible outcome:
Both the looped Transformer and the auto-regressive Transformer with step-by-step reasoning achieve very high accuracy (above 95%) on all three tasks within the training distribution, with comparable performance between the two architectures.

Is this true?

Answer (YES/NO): YES